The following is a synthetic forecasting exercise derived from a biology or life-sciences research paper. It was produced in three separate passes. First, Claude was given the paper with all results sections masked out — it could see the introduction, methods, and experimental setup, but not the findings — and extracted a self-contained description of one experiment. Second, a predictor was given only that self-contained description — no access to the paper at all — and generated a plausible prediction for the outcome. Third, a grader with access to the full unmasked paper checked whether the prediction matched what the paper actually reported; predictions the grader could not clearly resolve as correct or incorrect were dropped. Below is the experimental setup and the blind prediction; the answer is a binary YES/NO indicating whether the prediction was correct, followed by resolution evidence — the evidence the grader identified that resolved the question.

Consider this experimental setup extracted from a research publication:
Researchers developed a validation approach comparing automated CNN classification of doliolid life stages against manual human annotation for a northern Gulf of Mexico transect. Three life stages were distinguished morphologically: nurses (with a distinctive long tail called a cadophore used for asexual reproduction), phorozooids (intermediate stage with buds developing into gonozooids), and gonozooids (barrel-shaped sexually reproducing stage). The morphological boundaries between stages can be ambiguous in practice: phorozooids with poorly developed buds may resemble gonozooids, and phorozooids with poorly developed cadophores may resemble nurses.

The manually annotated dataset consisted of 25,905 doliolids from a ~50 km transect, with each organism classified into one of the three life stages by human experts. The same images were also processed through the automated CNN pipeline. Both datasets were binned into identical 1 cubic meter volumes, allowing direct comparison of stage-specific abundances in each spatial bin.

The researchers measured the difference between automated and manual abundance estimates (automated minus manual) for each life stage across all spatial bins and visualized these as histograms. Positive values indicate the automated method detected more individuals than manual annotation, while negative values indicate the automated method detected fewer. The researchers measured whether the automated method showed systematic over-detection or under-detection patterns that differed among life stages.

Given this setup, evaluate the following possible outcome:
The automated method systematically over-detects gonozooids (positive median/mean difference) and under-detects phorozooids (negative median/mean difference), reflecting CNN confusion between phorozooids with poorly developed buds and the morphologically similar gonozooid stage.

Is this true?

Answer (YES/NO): NO